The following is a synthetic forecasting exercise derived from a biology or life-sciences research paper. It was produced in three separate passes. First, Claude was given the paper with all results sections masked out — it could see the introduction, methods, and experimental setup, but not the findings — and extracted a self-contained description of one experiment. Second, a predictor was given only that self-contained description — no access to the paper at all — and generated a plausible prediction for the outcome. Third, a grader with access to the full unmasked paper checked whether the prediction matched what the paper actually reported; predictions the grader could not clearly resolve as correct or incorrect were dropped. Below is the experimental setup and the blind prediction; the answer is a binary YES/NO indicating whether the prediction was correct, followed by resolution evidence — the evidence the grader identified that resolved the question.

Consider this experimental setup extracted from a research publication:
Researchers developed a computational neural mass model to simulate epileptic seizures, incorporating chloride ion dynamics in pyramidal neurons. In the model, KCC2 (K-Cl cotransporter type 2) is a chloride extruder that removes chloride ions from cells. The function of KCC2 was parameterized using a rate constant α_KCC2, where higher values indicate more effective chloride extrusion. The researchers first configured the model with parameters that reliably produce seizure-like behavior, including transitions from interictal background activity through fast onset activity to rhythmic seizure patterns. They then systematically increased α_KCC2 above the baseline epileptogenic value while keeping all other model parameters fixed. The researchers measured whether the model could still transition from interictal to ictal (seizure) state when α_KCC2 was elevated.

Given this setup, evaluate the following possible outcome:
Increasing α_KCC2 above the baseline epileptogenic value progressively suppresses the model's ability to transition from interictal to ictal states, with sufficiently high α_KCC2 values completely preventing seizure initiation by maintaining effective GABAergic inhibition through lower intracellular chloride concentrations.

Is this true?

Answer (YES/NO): YES